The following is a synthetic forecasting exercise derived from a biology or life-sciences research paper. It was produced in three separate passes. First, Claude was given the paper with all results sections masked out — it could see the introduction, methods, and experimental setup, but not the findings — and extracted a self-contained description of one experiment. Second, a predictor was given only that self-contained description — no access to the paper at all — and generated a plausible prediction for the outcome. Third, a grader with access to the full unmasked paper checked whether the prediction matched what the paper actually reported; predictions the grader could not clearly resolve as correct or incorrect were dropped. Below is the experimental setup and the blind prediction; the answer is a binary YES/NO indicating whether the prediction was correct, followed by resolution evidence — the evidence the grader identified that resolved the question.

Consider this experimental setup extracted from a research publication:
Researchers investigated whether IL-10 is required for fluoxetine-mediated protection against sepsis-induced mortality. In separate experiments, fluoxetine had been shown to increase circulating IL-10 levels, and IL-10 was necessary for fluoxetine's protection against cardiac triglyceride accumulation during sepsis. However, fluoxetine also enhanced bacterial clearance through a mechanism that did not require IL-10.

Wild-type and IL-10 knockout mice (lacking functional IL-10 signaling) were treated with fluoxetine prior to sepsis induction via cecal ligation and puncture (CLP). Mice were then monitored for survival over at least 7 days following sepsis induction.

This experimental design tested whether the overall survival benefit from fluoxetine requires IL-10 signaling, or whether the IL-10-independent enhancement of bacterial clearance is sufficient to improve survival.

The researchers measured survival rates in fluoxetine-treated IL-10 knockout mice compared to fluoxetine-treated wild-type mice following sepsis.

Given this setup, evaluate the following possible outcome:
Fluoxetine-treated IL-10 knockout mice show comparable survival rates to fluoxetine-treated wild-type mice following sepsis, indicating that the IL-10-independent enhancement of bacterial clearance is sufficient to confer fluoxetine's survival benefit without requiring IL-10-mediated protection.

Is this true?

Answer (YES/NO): NO